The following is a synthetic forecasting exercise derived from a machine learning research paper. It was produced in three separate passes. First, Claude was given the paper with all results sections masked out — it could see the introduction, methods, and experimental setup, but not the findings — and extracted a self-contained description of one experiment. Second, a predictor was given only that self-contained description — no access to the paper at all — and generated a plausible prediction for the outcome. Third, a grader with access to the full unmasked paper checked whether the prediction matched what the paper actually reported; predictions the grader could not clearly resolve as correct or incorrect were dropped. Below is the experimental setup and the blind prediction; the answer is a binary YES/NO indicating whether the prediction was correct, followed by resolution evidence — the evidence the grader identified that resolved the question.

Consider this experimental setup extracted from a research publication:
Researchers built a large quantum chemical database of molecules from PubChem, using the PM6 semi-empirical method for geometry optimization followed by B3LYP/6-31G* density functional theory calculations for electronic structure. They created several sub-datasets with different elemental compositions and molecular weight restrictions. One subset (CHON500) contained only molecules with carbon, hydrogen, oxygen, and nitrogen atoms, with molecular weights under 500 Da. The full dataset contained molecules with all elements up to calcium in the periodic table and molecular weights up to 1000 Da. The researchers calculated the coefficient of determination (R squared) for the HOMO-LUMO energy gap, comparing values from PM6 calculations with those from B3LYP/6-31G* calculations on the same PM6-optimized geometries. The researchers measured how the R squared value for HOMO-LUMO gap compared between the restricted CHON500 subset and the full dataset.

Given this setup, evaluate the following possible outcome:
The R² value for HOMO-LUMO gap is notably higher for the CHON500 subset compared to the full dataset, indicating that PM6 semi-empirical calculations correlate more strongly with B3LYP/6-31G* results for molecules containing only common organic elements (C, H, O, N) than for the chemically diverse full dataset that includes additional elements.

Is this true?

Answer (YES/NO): YES